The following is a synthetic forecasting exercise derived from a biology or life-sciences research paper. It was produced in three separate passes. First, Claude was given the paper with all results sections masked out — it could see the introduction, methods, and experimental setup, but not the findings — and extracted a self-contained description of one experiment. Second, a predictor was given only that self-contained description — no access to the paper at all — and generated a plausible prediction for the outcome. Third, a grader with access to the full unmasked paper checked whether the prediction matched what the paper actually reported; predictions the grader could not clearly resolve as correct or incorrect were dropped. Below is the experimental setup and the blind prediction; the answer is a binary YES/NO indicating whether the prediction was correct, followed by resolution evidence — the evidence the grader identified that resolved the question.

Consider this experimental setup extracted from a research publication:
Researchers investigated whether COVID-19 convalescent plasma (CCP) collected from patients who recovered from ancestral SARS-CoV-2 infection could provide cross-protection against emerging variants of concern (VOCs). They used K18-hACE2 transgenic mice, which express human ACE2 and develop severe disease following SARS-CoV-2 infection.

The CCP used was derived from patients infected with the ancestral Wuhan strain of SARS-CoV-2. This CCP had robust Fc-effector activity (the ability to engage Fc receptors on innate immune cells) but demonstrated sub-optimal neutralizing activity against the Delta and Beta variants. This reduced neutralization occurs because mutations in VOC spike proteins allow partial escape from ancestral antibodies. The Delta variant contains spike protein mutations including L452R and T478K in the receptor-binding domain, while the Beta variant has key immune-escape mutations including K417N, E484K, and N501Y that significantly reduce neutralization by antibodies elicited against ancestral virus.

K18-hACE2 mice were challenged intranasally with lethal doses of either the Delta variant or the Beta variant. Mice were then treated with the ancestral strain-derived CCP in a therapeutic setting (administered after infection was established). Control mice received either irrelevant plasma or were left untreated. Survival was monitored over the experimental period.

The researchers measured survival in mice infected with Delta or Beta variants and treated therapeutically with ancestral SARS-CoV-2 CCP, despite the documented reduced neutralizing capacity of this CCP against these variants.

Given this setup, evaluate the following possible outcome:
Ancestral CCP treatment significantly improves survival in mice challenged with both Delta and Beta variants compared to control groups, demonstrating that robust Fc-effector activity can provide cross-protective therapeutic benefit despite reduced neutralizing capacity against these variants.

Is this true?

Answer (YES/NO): NO